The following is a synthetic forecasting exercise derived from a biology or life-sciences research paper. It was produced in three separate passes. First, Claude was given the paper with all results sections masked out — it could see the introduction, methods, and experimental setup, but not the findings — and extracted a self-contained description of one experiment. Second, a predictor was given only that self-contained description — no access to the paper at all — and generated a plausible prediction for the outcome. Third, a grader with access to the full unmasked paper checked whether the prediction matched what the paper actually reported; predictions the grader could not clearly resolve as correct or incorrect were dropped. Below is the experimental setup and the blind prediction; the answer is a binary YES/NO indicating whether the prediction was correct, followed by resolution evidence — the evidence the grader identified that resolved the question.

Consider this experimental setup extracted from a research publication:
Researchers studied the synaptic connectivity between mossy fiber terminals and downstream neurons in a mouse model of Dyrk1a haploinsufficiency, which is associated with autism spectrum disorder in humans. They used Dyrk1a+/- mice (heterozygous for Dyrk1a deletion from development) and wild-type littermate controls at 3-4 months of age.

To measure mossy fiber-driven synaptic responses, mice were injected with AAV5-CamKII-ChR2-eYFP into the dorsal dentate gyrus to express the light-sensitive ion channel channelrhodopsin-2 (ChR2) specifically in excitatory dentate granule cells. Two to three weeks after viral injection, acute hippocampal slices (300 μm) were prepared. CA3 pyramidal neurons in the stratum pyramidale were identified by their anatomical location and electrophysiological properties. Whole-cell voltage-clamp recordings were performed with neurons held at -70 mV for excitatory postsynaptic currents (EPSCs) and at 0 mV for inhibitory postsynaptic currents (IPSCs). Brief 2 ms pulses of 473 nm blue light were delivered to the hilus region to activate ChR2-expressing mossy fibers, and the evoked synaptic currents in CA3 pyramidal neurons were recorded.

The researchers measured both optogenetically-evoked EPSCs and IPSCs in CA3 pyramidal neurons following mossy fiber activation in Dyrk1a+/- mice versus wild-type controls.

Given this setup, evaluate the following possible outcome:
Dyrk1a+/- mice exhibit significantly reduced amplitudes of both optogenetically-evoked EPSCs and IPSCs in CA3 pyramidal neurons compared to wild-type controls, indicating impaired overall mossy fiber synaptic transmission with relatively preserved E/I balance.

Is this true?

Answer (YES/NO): NO